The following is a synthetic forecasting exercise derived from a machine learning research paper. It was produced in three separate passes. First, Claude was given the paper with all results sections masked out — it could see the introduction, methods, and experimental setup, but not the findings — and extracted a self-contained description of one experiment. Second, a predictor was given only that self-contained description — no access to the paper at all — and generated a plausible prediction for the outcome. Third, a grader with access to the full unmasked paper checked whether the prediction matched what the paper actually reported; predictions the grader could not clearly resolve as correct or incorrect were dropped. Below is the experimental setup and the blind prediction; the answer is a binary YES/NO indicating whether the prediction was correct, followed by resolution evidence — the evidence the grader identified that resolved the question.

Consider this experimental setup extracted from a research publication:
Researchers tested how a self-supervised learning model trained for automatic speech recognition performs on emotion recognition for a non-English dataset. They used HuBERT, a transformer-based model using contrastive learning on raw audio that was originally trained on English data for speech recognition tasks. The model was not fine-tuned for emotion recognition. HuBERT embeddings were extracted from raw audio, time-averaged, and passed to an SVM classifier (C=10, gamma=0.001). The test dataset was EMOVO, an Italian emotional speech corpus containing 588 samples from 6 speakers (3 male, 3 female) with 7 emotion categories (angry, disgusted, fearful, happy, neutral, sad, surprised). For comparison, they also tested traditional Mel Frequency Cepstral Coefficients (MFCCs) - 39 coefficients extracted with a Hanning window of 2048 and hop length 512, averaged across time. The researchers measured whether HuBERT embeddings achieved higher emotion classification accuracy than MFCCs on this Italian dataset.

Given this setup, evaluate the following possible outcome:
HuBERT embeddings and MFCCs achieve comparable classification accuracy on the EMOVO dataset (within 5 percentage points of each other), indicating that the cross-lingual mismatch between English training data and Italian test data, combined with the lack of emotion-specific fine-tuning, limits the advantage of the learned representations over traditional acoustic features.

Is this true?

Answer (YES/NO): NO